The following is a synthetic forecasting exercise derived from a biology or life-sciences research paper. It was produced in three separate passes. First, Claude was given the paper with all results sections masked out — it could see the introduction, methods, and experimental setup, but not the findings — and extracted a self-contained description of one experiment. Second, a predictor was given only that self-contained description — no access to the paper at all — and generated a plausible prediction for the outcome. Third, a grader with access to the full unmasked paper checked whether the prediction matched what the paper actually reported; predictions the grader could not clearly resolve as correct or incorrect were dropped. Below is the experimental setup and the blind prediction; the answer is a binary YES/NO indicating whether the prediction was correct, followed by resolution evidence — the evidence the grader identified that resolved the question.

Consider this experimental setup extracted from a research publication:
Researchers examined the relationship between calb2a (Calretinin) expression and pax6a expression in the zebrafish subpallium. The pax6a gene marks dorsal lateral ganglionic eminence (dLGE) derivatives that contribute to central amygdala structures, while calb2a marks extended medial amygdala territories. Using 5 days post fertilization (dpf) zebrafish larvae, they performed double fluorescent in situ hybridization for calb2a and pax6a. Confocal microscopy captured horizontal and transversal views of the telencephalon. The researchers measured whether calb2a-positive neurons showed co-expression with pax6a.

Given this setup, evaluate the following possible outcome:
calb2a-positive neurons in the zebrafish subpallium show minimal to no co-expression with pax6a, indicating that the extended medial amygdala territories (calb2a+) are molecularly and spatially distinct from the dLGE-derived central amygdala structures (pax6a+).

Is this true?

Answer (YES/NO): YES